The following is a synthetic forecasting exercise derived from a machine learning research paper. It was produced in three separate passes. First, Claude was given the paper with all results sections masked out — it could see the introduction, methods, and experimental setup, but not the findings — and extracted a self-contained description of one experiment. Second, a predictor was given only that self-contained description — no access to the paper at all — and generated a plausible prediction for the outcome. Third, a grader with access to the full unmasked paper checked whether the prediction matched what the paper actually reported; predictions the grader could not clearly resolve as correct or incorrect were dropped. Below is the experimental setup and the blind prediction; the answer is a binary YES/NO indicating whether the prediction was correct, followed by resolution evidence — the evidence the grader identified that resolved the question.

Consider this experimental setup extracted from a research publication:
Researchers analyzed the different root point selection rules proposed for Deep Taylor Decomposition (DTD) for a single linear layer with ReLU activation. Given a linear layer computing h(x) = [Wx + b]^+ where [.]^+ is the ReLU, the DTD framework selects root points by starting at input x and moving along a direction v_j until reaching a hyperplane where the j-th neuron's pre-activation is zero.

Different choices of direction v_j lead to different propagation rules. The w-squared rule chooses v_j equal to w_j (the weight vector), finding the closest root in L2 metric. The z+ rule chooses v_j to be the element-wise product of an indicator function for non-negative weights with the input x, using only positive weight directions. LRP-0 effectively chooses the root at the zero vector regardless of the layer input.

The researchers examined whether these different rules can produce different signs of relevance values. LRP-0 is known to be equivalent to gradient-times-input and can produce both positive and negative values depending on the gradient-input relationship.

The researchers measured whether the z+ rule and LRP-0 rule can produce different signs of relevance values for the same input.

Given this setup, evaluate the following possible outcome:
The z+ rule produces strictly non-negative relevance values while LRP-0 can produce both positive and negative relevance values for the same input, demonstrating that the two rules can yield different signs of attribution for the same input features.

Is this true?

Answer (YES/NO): YES